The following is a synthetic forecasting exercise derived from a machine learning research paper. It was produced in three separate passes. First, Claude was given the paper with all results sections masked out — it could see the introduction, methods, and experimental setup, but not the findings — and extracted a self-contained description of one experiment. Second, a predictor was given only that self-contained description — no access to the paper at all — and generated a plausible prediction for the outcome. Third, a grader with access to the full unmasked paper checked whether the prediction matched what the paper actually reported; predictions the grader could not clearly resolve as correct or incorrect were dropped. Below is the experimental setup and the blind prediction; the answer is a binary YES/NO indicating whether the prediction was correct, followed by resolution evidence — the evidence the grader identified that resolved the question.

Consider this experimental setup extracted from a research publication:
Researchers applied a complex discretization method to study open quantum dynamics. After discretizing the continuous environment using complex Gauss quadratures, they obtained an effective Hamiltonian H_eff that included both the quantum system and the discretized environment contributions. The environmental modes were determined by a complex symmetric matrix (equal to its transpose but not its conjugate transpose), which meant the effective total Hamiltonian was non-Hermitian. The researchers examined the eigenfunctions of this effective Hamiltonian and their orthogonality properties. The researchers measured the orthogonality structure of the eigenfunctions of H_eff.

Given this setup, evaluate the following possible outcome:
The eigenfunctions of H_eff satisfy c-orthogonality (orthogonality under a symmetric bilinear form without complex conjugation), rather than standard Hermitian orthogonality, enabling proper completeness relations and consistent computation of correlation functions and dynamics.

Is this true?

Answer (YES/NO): YES